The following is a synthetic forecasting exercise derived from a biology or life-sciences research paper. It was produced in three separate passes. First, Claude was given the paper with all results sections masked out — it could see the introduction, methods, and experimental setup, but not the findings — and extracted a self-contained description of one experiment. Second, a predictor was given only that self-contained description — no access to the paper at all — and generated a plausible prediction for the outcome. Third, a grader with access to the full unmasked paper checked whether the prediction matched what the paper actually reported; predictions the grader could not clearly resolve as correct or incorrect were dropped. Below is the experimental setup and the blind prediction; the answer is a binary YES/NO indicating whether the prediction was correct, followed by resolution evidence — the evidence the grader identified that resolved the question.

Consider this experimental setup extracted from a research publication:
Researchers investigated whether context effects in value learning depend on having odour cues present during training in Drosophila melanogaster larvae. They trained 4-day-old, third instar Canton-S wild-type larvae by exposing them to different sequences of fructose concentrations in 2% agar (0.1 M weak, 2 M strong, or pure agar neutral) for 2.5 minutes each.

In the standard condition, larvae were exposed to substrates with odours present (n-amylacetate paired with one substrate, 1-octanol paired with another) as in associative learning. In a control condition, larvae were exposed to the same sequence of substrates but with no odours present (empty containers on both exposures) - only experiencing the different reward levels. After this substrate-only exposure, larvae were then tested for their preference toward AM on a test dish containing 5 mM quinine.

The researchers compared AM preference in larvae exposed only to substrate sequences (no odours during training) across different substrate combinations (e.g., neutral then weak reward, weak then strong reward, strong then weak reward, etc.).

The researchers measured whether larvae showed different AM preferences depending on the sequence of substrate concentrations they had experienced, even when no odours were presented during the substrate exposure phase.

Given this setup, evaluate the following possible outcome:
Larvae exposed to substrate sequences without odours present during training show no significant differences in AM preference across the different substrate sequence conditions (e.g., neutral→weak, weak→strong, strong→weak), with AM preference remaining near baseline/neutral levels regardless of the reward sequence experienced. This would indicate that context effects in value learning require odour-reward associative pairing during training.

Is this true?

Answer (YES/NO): NO